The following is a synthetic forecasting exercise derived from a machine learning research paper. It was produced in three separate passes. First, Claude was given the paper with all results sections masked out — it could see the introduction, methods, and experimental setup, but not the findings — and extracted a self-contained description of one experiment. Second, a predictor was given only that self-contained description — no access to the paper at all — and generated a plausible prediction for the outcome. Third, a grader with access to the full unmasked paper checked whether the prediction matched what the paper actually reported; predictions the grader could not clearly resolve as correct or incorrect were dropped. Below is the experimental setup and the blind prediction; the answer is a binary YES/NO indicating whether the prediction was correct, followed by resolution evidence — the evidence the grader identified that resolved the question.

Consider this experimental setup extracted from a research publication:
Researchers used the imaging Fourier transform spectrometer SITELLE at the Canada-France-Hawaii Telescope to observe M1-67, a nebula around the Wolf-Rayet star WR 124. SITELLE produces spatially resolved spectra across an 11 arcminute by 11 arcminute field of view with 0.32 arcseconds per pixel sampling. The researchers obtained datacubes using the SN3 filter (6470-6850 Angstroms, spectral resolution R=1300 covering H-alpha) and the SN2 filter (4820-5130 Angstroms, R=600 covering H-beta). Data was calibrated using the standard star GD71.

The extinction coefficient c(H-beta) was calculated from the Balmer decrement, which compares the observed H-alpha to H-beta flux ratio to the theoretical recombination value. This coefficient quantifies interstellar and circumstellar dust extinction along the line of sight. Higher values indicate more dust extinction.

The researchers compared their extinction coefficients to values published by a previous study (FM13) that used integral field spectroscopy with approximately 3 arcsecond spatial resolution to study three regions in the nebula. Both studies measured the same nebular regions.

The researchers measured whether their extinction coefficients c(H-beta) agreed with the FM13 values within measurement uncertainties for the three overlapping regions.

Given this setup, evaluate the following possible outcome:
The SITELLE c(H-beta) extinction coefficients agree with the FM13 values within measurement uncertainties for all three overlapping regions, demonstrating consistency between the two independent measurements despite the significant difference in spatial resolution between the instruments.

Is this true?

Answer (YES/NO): NO